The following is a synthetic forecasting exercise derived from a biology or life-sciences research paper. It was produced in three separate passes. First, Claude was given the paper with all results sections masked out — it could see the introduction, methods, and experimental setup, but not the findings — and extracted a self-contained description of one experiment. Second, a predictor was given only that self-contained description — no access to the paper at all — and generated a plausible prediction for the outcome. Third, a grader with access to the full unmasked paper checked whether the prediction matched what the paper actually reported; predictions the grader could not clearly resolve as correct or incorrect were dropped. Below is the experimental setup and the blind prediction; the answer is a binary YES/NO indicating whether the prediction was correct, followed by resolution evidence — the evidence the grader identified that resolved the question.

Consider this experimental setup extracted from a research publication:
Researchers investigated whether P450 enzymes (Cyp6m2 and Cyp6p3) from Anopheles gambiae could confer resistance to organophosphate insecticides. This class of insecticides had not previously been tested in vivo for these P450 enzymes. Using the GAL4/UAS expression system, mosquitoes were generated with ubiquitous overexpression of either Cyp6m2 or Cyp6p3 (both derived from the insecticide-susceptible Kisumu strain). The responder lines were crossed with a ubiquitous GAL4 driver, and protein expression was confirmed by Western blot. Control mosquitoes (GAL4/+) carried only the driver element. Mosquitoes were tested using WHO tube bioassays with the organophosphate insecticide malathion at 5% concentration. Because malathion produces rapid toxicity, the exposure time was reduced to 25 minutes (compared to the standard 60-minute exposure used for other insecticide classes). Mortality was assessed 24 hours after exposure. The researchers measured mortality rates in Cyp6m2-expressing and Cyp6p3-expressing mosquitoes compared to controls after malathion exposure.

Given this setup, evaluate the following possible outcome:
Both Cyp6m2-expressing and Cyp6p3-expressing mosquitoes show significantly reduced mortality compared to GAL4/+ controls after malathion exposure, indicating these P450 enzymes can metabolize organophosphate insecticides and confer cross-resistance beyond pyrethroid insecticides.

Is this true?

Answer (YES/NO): NO